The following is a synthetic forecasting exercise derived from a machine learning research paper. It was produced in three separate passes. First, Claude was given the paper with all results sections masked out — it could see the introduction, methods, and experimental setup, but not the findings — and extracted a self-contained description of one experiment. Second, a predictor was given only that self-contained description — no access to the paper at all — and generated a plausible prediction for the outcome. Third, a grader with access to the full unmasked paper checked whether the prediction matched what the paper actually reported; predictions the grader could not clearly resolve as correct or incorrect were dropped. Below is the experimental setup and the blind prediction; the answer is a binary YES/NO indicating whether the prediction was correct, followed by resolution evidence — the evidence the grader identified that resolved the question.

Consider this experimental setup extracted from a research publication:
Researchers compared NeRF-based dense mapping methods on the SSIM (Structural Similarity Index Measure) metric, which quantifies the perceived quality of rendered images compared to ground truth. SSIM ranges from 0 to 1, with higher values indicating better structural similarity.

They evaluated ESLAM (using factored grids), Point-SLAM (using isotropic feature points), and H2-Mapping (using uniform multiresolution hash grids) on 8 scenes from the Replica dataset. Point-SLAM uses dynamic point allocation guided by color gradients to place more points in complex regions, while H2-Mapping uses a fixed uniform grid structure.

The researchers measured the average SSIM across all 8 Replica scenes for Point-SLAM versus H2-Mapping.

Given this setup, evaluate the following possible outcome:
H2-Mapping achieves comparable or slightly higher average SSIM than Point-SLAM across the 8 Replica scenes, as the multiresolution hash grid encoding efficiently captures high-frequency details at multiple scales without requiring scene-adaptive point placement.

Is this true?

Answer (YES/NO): NO